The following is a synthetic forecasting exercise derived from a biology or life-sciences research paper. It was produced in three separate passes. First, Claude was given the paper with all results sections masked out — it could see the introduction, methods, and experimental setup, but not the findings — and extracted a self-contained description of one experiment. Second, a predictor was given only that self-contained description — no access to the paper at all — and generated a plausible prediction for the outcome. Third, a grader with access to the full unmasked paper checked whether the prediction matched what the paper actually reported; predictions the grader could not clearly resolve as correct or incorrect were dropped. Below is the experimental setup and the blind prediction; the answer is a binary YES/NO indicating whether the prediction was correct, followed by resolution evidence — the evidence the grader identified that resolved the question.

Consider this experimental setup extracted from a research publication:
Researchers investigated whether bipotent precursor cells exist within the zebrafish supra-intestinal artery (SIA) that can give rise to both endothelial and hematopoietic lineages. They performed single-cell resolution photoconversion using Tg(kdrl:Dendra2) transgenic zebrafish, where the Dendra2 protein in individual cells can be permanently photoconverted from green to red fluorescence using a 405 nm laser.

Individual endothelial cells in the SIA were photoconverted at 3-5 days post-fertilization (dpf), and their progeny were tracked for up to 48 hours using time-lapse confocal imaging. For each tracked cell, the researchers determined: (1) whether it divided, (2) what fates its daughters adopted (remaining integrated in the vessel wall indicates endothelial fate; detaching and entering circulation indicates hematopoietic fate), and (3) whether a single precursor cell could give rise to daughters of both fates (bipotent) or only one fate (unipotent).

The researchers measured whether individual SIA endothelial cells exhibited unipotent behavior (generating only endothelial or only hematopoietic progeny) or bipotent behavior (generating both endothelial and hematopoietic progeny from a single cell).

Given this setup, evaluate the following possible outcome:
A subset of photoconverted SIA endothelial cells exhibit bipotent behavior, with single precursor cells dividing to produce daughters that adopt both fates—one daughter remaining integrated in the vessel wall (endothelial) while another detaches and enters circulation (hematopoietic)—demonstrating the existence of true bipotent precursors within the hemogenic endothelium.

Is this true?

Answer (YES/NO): YES